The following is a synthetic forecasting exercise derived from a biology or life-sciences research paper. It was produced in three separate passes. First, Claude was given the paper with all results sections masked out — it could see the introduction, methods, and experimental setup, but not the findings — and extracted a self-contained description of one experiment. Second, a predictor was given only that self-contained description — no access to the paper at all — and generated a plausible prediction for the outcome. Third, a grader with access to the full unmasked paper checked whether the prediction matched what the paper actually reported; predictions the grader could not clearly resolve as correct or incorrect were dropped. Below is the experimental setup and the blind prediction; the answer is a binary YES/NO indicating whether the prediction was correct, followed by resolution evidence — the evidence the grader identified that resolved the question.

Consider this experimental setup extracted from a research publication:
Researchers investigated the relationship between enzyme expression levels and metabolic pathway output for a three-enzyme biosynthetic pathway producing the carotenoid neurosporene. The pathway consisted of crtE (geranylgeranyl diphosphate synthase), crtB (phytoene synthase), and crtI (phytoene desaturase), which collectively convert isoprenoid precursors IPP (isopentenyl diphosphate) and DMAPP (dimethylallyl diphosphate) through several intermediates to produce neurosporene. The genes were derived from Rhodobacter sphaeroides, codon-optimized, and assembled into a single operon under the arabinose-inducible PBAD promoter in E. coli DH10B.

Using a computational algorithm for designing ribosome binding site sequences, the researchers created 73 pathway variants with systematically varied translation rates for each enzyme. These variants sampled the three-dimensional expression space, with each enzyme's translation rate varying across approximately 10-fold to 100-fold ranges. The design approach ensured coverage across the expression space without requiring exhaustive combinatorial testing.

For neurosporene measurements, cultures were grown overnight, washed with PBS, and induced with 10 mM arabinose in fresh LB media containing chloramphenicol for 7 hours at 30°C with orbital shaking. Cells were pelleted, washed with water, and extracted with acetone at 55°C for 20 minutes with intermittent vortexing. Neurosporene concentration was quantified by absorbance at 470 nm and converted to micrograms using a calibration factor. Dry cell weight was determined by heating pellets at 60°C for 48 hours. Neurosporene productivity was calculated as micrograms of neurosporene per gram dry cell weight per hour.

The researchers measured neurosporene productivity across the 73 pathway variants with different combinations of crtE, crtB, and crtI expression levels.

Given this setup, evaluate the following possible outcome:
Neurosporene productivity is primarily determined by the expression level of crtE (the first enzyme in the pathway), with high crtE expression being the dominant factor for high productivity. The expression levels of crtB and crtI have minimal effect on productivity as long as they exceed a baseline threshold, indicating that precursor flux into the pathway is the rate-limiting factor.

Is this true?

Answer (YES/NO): NO